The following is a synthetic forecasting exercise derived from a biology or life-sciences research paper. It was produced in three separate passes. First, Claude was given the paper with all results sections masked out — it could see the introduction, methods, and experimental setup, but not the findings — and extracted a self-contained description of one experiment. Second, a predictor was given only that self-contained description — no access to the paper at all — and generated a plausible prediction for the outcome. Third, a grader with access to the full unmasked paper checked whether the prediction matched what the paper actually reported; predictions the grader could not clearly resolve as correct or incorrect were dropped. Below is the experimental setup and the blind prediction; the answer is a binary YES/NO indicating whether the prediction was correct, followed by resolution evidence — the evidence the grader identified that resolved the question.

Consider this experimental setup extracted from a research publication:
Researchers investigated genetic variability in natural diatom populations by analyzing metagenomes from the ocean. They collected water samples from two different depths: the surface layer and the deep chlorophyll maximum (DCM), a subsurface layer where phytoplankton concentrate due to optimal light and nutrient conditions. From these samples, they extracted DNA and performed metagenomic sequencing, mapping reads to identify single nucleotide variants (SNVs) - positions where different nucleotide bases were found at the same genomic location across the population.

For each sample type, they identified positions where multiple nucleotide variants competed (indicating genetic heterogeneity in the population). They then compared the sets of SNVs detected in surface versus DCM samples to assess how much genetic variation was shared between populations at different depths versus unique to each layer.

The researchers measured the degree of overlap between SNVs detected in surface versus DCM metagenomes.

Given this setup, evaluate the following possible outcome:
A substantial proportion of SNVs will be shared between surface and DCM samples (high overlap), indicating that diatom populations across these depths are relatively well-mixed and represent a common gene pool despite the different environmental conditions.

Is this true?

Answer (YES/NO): NO